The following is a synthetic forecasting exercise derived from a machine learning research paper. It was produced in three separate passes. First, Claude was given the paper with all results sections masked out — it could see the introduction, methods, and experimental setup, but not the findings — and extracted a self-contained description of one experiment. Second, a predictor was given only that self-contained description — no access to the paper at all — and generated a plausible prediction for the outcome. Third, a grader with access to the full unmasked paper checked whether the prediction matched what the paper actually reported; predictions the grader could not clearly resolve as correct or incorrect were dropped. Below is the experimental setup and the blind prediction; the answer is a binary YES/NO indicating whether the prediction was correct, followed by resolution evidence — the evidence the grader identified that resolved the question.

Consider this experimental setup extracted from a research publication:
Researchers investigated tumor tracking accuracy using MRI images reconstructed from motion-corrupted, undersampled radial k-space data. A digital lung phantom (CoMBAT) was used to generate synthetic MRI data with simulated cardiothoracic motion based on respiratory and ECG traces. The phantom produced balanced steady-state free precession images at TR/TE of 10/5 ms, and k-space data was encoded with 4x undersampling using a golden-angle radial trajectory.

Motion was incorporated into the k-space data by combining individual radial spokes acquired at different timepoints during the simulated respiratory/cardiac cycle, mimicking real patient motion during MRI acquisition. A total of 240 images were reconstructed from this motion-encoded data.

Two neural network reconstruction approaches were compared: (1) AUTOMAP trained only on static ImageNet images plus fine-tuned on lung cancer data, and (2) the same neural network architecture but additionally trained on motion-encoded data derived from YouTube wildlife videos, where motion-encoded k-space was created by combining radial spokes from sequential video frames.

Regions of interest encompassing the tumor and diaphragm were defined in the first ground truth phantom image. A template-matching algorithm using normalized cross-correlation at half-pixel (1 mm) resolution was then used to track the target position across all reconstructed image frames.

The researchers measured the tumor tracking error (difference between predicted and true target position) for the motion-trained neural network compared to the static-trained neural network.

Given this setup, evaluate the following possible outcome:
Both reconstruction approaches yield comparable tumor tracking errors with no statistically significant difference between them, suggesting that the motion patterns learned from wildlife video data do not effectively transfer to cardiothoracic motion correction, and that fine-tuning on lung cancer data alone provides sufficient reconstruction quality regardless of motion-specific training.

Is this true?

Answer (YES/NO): NO